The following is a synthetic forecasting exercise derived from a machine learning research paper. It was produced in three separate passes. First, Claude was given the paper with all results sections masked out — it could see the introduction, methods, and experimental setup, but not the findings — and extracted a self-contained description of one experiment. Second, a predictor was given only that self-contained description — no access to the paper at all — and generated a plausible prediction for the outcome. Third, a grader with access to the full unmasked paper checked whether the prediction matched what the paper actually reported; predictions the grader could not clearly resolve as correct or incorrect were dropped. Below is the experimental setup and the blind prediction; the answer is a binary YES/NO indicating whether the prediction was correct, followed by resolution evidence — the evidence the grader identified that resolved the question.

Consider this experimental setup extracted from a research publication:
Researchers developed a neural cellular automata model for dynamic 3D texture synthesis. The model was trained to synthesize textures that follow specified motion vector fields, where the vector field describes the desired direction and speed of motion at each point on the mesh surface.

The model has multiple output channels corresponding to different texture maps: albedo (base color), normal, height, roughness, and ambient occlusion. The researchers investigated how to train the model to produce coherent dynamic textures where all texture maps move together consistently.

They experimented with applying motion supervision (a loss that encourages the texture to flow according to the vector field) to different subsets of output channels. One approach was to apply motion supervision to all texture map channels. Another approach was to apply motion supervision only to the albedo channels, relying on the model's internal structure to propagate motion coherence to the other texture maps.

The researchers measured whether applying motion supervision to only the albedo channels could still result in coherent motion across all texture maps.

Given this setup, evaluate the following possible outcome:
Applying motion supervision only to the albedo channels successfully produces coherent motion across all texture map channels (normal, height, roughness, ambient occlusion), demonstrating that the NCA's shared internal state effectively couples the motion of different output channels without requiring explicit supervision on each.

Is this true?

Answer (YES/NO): YES